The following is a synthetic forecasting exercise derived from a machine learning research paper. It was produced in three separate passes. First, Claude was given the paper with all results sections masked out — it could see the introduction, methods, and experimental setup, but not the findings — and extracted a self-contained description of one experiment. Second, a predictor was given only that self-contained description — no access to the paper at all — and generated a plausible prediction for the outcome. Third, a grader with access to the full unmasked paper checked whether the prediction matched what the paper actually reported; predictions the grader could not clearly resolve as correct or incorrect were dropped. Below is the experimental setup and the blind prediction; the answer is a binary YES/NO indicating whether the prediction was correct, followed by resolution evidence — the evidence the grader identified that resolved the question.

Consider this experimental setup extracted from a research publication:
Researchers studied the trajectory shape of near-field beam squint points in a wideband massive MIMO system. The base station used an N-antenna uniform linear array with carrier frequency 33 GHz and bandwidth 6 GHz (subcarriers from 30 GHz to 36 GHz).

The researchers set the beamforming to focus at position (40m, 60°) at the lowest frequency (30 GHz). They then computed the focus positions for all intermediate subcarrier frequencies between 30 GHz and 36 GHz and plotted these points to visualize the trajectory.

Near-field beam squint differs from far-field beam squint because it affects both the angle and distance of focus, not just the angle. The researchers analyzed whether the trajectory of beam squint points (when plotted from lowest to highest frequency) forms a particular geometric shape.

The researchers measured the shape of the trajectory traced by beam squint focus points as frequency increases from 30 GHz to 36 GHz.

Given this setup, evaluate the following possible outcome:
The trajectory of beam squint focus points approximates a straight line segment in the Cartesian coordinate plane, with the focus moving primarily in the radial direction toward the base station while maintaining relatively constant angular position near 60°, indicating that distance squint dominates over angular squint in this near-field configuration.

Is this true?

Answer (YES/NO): NO